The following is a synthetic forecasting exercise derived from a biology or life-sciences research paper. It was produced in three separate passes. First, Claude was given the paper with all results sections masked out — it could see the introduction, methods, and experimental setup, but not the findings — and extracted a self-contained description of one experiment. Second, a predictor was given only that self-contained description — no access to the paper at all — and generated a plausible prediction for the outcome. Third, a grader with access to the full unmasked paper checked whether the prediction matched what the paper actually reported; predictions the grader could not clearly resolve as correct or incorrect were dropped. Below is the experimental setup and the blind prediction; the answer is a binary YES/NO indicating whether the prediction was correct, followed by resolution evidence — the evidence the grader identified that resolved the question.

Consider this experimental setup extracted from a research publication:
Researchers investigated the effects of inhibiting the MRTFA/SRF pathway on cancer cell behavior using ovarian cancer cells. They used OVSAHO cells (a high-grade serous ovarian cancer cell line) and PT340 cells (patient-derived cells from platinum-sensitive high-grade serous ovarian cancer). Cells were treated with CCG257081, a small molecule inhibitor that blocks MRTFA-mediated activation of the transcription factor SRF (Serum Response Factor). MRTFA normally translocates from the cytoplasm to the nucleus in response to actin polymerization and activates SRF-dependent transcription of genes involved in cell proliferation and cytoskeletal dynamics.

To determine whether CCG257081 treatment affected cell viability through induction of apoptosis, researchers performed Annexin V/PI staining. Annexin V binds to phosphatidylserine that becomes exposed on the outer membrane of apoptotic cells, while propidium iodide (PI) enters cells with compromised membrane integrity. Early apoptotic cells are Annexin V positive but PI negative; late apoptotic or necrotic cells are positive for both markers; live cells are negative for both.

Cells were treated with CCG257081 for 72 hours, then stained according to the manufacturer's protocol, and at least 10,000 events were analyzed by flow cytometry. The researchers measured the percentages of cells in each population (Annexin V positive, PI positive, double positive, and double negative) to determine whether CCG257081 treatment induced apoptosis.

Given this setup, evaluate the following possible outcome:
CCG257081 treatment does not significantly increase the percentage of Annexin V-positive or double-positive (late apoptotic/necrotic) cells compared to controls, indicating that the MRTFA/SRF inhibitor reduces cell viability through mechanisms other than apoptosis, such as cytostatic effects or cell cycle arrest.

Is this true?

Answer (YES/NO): YES